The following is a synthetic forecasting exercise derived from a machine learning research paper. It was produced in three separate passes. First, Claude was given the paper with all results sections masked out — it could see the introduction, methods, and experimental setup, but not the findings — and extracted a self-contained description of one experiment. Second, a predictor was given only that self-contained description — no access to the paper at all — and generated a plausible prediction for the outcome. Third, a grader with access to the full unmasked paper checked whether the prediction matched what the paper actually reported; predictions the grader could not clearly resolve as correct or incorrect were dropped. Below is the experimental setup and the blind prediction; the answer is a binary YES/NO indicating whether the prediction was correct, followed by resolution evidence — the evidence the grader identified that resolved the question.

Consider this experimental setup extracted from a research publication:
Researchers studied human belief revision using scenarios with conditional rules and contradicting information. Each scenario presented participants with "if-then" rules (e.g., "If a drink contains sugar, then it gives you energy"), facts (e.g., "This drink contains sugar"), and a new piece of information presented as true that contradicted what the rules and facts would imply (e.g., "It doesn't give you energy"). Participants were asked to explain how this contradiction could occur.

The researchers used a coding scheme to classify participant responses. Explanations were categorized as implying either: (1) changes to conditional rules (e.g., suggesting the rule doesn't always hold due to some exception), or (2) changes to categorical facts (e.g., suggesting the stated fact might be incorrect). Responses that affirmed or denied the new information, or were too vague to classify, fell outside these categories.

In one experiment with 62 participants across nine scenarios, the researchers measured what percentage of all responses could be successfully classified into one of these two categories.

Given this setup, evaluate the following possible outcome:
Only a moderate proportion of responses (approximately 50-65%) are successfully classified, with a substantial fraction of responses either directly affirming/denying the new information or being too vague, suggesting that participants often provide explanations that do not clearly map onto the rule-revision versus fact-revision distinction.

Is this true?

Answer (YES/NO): NO